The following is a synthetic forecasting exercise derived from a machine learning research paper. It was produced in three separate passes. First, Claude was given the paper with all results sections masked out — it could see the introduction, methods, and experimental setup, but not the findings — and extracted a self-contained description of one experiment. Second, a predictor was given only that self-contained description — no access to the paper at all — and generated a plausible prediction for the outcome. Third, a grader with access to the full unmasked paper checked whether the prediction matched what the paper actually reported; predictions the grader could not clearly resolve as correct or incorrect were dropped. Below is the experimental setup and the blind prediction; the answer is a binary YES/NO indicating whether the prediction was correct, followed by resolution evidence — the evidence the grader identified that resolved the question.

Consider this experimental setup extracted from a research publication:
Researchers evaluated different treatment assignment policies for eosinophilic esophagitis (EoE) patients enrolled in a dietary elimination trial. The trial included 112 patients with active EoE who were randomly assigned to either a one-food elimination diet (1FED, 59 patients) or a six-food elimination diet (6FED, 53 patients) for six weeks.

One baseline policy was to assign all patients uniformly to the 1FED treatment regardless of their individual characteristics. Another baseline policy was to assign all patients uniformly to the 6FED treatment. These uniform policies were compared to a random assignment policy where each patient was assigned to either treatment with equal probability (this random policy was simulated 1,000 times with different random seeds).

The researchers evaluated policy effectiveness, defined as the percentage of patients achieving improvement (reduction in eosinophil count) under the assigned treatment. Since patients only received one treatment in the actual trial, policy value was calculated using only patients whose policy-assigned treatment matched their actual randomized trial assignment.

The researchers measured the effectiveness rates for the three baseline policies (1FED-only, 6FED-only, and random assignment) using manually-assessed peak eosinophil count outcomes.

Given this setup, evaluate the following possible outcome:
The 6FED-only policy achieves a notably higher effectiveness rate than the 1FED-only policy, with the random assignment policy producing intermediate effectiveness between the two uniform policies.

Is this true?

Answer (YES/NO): NO